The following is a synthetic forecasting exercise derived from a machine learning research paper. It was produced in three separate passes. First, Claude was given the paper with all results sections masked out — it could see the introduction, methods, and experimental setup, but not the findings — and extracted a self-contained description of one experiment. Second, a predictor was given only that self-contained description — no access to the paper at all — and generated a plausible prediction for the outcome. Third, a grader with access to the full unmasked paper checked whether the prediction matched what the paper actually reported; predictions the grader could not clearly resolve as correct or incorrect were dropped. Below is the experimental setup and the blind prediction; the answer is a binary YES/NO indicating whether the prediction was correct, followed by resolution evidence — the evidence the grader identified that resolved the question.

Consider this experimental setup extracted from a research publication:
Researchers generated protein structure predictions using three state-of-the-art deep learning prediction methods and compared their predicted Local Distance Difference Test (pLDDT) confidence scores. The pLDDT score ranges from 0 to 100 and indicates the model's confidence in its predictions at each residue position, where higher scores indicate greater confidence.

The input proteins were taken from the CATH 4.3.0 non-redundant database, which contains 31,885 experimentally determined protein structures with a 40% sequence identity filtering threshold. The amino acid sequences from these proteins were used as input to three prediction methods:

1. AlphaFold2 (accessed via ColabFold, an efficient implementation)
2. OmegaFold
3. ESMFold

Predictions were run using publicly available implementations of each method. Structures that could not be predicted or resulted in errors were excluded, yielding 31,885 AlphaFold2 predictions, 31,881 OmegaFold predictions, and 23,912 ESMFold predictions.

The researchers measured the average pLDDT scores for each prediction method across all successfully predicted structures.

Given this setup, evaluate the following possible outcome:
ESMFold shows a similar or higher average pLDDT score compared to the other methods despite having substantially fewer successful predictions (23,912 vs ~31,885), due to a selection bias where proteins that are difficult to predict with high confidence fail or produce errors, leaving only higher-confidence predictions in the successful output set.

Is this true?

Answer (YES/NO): NO